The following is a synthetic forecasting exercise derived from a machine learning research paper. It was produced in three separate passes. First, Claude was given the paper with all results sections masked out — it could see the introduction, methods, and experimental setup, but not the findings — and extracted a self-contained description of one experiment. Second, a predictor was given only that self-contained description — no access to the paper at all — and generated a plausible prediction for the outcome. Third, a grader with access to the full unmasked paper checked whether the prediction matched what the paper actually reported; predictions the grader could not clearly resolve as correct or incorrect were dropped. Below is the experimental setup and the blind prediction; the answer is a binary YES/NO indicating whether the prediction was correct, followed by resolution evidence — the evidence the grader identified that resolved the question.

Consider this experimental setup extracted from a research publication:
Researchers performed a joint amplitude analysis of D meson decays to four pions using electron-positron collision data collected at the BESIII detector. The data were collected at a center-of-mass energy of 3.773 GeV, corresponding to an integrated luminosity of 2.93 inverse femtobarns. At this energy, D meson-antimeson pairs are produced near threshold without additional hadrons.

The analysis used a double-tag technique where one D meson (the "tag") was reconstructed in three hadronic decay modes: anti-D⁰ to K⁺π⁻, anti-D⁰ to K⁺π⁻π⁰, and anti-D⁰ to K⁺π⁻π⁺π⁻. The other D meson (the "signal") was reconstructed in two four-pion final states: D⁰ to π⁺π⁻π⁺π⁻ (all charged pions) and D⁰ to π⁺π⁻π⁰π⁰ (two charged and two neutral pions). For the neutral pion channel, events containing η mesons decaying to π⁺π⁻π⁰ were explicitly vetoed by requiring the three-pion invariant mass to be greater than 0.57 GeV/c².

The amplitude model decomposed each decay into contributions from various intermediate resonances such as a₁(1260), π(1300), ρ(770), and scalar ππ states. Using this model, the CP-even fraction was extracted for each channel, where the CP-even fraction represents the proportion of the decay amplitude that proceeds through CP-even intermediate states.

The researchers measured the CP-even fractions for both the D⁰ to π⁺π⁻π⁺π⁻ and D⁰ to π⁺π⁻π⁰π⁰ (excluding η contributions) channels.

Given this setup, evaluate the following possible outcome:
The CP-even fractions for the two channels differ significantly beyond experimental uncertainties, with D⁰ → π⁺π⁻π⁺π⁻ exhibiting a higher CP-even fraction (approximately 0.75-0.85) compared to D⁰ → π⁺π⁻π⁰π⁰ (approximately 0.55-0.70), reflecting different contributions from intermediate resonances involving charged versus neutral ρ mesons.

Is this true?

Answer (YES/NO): NO